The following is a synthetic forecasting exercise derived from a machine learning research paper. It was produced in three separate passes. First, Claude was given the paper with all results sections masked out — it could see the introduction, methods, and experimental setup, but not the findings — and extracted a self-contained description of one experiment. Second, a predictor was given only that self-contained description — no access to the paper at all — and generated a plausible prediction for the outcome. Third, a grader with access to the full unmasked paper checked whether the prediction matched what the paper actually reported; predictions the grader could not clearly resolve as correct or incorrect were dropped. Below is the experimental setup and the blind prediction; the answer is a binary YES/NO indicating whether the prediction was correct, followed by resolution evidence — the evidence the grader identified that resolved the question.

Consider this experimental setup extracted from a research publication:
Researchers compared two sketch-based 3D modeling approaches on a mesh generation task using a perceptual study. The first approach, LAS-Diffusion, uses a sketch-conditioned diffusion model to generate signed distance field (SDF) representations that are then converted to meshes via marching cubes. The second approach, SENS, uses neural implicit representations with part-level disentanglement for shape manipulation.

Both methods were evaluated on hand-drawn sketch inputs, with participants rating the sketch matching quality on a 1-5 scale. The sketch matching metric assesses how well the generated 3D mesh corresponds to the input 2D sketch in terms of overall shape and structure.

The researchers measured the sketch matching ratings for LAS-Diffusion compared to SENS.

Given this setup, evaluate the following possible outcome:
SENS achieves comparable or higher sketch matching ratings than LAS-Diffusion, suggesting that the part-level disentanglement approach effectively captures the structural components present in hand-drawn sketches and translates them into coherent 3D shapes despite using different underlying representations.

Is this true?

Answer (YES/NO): YES